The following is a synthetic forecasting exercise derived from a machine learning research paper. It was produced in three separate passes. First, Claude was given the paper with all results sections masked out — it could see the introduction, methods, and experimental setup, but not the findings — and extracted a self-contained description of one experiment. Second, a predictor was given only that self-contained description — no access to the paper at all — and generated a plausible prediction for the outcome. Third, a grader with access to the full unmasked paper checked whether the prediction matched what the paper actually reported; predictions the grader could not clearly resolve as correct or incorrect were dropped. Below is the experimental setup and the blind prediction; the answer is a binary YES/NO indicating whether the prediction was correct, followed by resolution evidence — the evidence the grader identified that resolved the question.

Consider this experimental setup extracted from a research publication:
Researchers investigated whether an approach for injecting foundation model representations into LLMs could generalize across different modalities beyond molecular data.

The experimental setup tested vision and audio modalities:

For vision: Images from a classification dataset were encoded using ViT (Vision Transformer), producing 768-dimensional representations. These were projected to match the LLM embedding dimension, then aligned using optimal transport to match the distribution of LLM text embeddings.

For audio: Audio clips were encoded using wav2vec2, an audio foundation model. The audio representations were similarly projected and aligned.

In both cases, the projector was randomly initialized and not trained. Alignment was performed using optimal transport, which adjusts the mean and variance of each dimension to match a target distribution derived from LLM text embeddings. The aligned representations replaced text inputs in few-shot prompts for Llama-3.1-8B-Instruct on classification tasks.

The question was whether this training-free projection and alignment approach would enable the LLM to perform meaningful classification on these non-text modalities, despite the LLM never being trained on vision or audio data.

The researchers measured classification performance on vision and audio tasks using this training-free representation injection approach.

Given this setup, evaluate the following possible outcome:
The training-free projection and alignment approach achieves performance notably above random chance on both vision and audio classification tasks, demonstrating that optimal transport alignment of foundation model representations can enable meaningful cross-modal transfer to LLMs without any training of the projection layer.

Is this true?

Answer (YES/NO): YES